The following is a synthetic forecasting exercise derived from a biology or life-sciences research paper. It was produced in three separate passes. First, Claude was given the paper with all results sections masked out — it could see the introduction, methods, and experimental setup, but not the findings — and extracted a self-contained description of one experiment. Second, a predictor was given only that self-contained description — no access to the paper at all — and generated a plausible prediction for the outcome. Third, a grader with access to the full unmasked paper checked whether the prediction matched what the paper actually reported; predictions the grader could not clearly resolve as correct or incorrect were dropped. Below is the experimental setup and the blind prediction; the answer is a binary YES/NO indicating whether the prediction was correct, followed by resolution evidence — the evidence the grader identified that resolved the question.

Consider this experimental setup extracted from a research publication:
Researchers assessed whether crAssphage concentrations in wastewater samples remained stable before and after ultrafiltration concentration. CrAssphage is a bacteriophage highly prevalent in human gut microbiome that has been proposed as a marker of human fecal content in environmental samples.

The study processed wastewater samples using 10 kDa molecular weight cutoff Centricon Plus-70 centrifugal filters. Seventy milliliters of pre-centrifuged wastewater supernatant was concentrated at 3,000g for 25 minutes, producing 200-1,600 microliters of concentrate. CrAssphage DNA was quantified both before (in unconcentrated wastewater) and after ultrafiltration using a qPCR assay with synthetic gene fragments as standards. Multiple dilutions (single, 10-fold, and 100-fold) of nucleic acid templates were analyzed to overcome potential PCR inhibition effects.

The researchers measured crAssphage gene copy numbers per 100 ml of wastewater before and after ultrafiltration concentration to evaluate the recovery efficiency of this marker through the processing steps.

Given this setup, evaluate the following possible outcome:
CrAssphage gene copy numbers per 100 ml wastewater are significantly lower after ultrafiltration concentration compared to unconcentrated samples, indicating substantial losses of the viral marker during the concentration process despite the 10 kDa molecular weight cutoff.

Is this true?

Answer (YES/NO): NO